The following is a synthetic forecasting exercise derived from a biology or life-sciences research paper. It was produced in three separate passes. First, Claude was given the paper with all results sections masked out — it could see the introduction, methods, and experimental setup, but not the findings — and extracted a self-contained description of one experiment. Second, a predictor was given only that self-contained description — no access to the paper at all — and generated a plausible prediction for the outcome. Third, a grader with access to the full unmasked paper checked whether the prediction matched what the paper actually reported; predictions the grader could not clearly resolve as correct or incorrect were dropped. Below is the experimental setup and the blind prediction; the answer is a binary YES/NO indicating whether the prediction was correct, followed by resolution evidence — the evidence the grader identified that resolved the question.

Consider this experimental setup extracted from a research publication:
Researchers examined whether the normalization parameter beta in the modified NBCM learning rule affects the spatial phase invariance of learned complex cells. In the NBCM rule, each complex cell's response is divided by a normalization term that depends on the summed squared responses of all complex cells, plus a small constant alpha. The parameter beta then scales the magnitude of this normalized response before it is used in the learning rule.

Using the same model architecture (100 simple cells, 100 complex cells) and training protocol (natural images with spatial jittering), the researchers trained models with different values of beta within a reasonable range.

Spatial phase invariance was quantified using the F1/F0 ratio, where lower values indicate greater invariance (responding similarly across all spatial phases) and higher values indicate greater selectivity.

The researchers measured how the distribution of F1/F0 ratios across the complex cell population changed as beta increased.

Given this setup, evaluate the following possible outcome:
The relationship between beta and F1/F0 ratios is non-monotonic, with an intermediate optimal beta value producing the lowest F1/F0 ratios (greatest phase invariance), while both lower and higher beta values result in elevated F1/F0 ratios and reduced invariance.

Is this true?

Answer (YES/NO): NO